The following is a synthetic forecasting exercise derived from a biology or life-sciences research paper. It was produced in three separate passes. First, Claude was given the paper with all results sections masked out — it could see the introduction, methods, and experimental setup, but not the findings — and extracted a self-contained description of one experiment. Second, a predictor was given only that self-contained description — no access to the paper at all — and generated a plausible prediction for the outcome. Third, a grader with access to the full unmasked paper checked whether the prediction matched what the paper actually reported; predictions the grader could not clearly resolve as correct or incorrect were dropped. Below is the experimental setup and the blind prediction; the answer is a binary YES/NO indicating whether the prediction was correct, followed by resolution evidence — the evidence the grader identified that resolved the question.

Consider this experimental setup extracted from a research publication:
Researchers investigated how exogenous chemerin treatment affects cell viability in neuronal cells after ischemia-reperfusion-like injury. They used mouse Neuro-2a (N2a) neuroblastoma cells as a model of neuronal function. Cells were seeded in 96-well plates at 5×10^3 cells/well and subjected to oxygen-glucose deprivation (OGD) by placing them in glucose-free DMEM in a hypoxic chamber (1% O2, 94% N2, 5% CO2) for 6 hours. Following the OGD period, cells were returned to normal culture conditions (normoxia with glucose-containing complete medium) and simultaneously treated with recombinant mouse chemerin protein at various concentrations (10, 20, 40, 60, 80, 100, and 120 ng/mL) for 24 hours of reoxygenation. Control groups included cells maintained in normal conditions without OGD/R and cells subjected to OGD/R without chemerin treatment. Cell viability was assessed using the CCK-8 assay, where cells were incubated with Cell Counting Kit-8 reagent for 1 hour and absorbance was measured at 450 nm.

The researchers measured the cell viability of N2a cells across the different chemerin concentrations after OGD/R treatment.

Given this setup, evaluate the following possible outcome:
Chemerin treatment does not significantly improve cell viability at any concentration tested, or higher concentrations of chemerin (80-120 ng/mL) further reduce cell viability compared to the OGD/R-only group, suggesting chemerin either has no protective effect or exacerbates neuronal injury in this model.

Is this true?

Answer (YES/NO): NO